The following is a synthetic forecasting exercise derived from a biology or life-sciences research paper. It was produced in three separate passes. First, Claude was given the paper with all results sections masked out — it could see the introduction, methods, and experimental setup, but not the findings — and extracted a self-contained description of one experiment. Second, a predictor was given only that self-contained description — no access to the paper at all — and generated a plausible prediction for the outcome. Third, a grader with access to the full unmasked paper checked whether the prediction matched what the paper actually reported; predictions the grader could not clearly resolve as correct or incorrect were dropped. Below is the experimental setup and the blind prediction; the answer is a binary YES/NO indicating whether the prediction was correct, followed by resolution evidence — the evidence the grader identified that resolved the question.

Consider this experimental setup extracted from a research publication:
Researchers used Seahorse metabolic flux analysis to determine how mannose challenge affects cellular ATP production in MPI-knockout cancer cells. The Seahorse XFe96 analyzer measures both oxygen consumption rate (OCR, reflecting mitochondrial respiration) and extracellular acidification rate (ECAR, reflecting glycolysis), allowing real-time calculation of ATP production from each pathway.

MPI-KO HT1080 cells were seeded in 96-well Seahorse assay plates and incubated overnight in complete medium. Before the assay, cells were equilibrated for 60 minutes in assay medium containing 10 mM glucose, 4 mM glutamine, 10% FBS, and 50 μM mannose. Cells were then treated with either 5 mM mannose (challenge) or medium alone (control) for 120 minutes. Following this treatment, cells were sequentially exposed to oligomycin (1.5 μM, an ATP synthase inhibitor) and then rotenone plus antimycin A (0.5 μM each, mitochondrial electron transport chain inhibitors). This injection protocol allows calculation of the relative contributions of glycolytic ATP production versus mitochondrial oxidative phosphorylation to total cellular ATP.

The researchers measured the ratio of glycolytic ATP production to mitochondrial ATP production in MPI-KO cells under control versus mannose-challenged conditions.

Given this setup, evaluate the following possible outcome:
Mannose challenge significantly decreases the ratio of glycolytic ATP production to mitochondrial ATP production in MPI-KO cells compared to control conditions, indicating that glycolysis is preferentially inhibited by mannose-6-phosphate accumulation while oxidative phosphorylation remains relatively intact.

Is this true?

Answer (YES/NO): NO